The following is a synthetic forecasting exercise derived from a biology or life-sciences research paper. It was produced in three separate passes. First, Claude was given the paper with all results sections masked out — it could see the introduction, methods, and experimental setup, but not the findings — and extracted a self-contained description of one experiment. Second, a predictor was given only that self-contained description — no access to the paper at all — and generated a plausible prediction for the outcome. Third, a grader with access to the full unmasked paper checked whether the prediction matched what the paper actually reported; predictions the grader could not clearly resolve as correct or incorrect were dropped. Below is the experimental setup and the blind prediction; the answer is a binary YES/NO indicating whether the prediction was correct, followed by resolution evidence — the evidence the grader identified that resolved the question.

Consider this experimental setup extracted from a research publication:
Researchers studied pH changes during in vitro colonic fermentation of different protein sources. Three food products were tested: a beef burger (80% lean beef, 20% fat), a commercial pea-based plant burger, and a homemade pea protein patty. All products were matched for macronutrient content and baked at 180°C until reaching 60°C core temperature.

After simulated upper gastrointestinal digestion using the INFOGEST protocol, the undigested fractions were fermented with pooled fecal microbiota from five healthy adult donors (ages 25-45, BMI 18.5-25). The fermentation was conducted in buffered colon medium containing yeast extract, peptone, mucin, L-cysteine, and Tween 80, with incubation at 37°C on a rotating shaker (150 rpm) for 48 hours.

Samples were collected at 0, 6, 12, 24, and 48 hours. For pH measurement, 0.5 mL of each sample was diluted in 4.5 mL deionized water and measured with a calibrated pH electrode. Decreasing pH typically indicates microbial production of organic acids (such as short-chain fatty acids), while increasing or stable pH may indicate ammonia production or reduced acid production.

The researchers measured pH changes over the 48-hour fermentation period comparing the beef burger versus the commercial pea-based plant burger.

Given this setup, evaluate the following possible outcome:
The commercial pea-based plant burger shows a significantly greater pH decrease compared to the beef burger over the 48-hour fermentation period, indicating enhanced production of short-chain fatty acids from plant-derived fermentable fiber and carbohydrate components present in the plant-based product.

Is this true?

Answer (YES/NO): NO